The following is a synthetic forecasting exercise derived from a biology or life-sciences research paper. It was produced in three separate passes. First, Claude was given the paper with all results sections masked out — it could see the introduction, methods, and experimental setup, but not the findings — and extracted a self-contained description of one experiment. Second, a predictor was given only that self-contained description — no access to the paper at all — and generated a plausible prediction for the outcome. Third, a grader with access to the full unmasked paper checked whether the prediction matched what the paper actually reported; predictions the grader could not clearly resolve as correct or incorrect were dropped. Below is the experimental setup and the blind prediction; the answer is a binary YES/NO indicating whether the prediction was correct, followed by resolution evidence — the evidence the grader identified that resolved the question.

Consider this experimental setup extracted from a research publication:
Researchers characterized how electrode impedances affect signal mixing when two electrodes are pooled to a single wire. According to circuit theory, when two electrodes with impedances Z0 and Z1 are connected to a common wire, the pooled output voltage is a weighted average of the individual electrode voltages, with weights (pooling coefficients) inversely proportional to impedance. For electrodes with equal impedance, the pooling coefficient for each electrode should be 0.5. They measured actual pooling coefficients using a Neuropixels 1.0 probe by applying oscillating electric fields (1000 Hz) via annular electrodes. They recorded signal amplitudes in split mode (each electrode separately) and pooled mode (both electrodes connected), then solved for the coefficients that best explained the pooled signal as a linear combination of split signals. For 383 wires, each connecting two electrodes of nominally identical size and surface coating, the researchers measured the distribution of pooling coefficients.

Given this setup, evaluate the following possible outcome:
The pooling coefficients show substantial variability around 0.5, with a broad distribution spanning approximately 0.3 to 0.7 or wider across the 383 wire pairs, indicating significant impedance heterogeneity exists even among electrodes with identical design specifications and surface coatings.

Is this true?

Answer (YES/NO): NO